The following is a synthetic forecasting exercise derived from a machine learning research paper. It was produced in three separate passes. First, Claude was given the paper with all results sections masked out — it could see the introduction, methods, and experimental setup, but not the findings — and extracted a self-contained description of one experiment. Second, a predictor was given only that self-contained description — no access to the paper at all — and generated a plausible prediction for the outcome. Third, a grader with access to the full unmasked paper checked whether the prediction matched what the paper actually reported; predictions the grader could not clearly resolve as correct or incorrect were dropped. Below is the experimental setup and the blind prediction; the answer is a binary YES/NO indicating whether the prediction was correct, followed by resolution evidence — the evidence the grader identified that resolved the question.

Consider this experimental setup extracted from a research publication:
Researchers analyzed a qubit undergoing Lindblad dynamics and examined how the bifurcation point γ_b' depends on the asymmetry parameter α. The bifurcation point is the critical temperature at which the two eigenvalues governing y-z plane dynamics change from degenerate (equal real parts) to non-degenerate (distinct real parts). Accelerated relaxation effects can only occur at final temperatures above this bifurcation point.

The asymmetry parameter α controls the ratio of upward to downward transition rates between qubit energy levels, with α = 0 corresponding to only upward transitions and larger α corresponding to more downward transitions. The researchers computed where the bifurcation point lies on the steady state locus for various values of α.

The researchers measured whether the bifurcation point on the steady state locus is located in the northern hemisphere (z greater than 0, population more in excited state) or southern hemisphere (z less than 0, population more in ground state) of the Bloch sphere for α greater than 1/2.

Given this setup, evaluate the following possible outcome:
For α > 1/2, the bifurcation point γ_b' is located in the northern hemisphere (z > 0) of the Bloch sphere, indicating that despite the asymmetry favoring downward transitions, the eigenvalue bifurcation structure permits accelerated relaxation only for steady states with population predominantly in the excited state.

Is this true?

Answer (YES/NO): NO